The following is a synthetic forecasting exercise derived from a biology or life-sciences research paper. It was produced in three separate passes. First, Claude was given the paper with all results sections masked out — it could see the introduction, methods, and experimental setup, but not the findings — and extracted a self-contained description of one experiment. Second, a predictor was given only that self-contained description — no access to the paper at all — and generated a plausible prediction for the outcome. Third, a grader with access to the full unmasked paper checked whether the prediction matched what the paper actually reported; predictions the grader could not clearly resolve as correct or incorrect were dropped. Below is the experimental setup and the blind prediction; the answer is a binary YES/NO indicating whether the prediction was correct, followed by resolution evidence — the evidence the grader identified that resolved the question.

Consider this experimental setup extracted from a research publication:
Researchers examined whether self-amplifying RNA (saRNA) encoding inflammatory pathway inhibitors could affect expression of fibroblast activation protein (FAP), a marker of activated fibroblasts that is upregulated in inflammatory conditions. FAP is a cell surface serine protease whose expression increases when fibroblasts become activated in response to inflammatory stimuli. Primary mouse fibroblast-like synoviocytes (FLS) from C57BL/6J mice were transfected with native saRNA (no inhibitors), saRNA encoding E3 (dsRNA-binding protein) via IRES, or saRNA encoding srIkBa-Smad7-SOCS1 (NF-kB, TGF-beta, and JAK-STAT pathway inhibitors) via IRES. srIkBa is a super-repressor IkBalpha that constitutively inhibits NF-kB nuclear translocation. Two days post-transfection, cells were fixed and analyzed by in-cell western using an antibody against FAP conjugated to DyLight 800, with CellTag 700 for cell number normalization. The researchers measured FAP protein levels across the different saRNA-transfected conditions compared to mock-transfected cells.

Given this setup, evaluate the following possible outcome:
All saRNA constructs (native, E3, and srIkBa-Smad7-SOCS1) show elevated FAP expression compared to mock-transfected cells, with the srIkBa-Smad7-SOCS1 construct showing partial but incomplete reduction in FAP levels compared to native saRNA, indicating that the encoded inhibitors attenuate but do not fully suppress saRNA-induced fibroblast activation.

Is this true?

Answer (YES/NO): NO